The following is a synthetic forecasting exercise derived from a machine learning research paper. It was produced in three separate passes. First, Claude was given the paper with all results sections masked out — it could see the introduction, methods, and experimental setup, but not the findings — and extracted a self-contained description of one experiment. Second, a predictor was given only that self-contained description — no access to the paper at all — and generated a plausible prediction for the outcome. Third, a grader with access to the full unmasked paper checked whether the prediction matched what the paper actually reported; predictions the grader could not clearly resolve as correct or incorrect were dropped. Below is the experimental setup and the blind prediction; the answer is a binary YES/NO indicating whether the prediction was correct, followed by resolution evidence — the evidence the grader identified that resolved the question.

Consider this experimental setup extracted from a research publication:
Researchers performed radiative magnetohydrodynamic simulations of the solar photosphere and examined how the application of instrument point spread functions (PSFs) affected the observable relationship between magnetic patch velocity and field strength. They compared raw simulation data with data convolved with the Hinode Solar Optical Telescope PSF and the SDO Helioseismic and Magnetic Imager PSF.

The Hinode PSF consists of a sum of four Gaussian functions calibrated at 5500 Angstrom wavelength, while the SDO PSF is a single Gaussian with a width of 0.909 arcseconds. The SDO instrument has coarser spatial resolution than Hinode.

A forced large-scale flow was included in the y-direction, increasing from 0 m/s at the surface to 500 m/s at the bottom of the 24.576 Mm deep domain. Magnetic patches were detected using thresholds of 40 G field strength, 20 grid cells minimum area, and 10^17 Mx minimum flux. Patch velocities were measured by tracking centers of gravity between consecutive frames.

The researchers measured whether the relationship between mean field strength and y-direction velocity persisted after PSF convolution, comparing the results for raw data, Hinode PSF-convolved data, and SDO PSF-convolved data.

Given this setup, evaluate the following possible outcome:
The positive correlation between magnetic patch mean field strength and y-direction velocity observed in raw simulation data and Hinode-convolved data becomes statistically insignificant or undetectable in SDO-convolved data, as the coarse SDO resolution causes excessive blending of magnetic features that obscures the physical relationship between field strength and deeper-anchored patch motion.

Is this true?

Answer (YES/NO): NO